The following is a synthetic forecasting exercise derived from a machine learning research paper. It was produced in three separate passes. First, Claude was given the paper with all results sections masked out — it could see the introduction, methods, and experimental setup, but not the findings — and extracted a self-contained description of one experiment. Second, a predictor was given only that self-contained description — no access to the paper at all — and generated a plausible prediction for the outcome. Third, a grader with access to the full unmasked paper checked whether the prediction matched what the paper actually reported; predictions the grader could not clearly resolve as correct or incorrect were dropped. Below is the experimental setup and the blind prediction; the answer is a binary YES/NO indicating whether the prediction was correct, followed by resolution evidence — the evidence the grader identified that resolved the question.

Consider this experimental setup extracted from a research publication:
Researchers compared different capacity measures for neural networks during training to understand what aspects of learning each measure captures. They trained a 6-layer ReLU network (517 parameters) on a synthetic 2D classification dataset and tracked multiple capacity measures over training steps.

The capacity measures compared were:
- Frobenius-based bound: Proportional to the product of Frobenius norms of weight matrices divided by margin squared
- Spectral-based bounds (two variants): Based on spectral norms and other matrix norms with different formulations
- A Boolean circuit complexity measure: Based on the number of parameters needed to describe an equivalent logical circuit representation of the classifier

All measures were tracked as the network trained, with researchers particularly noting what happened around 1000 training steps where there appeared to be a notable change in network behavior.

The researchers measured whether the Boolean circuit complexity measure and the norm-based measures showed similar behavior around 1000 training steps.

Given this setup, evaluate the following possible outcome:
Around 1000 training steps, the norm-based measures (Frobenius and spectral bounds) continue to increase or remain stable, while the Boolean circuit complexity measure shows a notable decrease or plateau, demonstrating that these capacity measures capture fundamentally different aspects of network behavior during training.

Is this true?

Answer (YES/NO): NO